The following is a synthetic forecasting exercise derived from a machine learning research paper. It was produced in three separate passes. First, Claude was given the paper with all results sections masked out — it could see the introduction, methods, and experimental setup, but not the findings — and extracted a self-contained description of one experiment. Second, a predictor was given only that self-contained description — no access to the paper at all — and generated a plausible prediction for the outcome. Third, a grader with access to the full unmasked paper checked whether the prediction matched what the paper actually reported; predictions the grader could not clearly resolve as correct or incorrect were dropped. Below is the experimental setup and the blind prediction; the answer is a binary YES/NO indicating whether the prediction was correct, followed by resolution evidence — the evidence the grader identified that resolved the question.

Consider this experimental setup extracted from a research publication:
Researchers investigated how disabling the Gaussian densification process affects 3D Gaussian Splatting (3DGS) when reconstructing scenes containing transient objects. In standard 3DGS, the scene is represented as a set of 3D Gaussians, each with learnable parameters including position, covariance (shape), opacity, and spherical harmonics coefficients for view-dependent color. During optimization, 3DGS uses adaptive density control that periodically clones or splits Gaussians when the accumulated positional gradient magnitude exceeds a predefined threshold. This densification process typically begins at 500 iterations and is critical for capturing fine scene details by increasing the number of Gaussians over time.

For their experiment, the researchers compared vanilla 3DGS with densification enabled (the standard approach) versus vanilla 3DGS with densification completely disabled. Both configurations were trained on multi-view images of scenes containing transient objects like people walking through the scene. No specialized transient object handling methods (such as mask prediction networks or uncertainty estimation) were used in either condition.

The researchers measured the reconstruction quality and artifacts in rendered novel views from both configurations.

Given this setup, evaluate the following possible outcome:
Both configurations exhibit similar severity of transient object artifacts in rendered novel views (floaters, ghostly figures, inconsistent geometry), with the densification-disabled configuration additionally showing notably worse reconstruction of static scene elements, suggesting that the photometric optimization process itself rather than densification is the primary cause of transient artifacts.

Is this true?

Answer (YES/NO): NO